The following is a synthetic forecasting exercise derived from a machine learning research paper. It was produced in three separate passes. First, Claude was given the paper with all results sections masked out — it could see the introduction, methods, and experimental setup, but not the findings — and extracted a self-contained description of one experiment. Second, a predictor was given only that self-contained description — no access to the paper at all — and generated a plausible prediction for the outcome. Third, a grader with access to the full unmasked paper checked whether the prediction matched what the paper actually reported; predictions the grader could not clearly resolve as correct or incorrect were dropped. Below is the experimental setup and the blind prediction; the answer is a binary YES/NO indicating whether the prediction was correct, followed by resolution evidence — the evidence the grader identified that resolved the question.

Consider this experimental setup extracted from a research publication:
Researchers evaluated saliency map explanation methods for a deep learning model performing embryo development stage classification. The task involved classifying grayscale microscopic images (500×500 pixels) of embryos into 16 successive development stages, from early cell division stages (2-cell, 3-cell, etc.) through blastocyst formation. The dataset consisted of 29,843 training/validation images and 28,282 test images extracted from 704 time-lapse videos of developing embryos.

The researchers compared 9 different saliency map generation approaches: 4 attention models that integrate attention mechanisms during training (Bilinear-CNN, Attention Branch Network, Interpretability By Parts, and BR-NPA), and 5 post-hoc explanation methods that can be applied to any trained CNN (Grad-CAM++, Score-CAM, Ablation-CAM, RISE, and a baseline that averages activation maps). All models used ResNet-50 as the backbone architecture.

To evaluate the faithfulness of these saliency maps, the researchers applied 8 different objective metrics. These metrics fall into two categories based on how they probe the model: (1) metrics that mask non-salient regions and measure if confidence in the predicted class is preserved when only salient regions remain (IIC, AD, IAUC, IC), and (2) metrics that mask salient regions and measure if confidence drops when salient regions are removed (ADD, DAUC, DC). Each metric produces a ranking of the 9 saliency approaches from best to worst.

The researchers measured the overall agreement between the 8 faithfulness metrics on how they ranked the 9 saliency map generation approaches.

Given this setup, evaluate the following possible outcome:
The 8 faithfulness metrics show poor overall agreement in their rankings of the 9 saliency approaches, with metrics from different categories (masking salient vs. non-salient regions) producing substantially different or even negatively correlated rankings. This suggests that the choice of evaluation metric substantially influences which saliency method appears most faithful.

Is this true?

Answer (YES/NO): YES